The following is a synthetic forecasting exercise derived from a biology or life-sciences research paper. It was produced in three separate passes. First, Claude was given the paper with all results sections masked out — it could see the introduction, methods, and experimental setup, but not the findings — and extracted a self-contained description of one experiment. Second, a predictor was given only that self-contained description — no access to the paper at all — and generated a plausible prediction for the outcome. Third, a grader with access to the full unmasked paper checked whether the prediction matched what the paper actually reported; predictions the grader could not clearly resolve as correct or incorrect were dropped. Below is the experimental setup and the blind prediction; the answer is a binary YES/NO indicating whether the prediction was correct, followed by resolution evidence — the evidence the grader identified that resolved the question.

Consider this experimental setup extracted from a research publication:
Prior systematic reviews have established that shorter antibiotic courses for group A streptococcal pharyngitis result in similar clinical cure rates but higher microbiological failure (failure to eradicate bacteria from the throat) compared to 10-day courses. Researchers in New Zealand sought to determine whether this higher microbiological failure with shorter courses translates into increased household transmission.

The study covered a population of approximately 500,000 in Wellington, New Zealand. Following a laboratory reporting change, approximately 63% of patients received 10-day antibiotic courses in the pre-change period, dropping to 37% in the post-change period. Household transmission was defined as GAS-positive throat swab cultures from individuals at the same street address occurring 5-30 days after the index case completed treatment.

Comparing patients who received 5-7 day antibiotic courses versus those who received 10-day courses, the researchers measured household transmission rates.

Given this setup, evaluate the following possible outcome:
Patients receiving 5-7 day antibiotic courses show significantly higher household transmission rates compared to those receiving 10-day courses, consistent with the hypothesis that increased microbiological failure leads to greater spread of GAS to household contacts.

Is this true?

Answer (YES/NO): NO